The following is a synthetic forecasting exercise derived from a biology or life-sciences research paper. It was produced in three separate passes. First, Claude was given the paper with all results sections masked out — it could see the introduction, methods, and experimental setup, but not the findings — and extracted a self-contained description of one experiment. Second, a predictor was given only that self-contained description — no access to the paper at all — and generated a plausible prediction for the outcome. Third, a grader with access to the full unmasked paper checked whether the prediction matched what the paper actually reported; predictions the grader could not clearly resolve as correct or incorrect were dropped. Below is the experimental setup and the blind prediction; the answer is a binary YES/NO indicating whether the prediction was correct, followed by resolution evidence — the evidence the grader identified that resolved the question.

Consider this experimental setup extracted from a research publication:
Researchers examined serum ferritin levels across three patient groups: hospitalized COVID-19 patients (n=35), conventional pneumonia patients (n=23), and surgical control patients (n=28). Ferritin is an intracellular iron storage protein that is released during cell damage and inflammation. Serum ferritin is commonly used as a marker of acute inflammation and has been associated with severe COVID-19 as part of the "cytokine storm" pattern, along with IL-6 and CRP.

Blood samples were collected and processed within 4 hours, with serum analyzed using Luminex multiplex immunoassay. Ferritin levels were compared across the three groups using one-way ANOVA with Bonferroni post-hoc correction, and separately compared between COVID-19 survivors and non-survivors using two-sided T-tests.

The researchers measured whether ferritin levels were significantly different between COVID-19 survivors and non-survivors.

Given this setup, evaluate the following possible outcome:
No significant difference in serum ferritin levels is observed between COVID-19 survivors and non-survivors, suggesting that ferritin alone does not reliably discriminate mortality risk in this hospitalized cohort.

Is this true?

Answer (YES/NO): NO